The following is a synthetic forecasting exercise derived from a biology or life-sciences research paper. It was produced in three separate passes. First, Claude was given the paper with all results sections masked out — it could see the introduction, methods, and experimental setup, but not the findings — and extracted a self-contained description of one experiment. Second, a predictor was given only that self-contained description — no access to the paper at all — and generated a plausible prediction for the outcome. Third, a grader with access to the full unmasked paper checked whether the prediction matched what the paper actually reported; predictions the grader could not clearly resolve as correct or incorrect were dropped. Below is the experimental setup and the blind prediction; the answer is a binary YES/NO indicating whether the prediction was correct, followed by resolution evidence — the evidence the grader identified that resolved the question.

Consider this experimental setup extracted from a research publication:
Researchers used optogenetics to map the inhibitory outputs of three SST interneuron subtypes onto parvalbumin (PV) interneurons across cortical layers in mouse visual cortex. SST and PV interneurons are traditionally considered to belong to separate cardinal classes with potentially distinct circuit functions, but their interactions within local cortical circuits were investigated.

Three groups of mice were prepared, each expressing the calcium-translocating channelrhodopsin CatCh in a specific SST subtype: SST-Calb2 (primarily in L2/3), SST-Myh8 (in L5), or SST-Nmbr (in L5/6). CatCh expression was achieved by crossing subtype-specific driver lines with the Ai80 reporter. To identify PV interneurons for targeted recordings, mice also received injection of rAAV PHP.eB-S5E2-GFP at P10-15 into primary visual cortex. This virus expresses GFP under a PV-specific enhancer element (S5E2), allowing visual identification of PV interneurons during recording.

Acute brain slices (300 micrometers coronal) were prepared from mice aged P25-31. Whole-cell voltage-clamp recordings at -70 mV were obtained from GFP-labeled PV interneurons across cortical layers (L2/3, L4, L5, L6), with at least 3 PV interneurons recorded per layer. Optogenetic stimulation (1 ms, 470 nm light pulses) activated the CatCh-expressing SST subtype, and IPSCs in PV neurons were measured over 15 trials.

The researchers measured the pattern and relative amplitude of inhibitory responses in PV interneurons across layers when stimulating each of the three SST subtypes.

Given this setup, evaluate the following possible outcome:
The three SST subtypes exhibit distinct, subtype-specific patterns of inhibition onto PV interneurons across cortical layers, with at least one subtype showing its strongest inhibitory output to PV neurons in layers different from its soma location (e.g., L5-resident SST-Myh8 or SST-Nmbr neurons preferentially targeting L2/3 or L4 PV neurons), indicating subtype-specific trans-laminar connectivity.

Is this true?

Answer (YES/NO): NO